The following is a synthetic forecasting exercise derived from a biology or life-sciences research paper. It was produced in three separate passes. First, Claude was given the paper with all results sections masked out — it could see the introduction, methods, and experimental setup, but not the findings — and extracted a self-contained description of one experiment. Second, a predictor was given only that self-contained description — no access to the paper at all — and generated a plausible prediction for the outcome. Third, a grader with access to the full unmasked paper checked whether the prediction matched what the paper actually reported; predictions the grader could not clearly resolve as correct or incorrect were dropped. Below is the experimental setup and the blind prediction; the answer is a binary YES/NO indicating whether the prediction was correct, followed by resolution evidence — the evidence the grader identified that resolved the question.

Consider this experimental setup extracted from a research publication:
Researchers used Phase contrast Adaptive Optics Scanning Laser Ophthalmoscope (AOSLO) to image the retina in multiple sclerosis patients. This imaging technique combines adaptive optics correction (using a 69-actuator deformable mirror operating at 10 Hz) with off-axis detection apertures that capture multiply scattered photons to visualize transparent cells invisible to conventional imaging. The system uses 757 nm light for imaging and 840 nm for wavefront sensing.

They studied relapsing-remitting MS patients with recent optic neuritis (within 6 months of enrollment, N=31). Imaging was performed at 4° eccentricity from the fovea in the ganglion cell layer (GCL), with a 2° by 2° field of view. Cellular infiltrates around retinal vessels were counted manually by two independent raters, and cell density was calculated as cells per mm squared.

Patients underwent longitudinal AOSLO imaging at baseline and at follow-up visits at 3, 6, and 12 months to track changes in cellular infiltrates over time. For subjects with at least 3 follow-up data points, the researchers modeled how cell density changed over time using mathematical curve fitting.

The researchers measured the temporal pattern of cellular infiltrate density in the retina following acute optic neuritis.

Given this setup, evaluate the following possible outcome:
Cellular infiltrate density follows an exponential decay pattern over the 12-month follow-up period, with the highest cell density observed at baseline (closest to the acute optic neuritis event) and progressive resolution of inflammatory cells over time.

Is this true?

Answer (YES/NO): YES